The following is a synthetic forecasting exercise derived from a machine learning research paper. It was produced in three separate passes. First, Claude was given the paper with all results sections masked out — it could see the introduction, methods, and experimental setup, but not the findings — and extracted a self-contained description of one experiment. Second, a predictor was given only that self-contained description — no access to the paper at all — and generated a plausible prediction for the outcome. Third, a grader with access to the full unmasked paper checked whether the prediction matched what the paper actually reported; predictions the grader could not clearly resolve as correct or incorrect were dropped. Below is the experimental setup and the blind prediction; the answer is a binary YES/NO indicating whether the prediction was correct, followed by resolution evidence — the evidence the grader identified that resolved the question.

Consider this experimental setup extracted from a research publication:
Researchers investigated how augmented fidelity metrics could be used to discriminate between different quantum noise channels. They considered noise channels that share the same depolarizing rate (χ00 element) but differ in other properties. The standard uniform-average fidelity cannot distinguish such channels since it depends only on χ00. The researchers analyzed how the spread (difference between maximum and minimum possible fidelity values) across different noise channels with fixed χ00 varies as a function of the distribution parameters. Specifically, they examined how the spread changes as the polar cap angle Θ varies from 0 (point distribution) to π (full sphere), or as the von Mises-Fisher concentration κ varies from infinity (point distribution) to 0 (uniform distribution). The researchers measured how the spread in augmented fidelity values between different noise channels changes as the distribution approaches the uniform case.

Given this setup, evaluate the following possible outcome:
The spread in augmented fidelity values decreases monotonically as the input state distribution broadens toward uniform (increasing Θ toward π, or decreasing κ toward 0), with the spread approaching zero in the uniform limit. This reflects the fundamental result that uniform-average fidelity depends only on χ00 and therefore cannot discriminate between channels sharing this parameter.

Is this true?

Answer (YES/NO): YES